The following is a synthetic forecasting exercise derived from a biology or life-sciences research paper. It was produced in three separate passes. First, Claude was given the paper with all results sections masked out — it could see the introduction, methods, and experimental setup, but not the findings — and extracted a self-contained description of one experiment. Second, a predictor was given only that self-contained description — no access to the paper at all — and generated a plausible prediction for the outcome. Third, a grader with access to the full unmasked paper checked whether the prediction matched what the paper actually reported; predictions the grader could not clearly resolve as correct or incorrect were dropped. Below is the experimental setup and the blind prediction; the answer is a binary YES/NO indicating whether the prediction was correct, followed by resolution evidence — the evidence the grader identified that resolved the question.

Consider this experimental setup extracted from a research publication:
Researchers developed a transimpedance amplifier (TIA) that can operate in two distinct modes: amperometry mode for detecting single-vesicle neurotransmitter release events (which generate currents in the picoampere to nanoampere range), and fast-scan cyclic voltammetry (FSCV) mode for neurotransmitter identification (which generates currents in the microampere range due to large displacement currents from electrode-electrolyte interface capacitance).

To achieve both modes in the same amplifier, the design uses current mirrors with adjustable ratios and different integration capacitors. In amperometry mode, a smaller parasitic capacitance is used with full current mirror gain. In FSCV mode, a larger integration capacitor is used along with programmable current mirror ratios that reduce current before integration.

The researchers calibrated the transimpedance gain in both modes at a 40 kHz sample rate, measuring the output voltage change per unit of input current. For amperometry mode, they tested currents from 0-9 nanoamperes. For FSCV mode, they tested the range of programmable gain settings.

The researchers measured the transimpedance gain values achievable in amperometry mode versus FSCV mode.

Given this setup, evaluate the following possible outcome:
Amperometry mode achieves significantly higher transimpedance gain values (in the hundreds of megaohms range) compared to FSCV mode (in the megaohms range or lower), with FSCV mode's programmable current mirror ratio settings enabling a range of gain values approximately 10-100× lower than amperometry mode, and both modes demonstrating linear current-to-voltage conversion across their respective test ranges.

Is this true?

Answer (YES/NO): NO